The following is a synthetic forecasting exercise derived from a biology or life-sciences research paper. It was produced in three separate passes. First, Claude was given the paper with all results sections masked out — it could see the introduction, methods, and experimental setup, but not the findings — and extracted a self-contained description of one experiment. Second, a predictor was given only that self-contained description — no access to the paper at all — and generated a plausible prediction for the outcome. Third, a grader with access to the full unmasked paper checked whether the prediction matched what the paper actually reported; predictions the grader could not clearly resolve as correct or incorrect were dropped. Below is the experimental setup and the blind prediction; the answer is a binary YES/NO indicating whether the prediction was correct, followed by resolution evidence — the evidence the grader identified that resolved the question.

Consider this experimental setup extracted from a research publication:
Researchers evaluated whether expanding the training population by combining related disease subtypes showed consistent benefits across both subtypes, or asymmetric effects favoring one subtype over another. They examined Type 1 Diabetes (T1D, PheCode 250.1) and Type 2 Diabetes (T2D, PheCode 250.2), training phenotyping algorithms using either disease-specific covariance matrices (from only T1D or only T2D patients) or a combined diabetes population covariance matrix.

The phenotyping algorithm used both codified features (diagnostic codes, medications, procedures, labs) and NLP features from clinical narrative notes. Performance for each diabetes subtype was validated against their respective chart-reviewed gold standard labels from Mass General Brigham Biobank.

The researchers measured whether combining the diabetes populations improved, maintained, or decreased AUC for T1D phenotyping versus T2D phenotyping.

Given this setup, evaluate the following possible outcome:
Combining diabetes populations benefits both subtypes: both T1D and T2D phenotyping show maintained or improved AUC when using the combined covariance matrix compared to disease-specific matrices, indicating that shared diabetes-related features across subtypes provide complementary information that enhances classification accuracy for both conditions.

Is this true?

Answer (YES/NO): NO